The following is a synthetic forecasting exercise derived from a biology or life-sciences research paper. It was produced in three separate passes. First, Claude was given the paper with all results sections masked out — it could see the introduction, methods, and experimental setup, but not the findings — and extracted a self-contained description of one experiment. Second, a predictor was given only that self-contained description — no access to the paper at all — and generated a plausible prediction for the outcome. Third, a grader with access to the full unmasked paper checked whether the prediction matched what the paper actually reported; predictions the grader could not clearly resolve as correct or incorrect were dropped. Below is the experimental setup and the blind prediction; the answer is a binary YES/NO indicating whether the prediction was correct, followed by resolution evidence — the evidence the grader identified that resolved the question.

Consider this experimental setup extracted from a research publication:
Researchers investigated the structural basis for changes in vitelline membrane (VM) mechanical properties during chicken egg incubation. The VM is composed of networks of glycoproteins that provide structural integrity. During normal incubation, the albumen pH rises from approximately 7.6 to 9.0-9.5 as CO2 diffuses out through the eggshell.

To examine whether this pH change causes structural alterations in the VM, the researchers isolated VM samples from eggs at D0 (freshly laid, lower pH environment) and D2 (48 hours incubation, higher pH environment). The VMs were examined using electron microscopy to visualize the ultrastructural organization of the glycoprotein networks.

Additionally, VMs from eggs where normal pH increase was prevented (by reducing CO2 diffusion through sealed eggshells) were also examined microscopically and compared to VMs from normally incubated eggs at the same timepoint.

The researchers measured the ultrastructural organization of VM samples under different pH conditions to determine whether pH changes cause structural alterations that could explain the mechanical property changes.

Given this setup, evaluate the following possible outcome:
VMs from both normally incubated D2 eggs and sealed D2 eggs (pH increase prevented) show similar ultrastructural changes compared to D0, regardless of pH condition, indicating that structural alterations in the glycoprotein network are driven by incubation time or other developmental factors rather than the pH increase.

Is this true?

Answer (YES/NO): NO